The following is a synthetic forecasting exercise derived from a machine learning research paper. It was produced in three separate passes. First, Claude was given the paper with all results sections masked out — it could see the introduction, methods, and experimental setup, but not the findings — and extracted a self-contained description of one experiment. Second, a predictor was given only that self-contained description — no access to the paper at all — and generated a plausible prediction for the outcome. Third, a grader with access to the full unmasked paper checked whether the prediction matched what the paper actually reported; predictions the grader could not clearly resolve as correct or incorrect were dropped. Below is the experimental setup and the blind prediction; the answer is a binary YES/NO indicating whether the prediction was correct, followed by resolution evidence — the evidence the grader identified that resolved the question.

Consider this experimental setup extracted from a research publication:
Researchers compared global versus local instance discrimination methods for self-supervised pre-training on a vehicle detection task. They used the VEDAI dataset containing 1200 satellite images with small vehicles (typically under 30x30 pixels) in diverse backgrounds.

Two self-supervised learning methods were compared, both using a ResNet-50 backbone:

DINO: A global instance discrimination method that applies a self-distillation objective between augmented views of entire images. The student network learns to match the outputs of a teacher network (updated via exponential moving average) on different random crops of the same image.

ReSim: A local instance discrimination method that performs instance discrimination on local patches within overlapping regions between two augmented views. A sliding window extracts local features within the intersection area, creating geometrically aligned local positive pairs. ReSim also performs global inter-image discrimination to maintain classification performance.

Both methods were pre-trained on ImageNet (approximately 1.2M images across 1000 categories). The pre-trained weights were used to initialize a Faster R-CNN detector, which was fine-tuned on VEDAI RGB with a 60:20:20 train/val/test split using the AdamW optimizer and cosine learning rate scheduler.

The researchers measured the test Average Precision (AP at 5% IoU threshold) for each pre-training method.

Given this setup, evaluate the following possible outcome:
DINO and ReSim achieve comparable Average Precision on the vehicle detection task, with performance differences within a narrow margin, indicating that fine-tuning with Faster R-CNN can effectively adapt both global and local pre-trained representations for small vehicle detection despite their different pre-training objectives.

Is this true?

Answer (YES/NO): NO